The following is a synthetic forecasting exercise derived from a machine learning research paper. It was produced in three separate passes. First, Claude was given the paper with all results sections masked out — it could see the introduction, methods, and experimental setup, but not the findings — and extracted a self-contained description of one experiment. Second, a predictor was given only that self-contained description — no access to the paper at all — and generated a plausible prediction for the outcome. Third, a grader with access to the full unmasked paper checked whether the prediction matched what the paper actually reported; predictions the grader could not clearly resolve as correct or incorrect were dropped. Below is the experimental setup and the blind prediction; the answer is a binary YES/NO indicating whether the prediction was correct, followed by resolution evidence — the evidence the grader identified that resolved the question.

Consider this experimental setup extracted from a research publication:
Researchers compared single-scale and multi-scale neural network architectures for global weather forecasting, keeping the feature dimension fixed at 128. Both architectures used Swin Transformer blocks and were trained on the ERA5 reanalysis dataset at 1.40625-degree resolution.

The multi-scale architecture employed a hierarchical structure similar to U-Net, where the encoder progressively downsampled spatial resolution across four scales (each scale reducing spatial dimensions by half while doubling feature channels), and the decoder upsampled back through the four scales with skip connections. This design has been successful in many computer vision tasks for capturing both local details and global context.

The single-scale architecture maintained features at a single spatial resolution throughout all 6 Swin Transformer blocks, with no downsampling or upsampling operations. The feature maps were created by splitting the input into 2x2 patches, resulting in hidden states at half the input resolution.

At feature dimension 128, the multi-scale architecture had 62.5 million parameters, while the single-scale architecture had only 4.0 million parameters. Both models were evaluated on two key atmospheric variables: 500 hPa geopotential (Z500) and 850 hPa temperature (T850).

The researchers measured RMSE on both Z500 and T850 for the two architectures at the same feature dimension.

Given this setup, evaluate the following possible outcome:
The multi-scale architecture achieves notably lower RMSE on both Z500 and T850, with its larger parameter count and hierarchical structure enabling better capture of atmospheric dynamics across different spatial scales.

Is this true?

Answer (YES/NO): YES